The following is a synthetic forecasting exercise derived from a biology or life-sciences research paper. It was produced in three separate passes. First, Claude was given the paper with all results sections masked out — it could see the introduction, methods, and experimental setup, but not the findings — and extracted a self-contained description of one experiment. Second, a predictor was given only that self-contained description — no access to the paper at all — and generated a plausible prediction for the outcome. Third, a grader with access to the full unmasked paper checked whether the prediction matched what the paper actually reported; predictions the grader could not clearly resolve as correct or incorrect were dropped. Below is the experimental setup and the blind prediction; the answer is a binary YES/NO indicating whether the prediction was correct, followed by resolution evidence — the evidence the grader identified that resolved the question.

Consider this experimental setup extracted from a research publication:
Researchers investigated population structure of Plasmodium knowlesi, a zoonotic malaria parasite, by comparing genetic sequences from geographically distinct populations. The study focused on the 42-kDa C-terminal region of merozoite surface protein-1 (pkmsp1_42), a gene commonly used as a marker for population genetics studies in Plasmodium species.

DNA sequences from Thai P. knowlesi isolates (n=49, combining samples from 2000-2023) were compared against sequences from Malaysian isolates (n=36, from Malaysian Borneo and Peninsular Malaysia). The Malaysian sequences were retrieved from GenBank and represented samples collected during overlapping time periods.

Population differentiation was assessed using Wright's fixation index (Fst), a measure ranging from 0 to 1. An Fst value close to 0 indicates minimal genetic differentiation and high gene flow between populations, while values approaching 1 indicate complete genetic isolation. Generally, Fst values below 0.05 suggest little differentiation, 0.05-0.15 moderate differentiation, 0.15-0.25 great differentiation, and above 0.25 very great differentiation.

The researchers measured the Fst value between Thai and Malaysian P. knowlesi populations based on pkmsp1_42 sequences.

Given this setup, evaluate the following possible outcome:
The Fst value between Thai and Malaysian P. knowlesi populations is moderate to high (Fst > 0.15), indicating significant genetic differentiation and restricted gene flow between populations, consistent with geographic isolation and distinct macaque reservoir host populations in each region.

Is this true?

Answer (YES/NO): YES